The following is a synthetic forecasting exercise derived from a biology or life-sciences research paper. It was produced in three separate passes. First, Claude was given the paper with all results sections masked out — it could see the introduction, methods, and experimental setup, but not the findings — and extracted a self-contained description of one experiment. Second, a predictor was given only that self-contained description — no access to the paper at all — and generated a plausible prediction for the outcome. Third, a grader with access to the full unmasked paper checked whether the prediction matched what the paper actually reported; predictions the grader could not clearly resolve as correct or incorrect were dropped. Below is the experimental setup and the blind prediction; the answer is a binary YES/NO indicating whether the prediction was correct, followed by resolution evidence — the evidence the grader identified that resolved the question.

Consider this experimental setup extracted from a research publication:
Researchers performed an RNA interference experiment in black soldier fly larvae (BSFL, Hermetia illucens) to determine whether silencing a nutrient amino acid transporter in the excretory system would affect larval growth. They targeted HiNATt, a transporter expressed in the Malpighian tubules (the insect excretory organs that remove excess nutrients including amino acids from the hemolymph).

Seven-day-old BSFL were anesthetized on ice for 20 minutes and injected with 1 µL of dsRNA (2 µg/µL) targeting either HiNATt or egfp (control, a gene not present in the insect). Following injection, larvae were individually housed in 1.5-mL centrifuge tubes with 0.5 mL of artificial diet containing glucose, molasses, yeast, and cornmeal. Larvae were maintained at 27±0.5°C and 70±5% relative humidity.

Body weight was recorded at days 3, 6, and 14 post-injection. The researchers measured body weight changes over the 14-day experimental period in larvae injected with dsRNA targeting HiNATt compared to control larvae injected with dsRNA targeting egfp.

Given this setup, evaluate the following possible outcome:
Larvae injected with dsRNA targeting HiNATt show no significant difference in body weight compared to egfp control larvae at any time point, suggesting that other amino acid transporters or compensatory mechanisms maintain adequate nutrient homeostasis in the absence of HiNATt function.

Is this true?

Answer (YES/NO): NO